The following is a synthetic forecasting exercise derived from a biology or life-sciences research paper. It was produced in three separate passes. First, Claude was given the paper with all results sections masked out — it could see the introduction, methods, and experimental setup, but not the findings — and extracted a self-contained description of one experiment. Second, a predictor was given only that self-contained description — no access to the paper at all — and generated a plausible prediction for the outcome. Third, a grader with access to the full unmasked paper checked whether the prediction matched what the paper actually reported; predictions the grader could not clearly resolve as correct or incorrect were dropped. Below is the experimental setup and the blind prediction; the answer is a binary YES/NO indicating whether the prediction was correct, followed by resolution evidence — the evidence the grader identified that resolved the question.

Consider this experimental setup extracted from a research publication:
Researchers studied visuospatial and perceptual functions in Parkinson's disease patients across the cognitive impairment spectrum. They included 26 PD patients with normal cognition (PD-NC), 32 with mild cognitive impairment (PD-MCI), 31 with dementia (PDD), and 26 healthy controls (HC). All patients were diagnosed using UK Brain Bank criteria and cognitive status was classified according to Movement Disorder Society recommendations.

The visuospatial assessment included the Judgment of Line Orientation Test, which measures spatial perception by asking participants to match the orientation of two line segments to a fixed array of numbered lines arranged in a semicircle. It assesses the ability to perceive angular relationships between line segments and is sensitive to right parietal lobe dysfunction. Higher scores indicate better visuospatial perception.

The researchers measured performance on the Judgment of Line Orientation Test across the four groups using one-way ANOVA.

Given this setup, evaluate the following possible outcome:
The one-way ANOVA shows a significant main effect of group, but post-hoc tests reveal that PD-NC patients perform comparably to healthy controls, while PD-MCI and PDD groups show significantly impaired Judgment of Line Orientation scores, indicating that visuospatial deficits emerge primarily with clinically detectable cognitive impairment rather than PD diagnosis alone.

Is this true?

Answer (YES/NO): NO